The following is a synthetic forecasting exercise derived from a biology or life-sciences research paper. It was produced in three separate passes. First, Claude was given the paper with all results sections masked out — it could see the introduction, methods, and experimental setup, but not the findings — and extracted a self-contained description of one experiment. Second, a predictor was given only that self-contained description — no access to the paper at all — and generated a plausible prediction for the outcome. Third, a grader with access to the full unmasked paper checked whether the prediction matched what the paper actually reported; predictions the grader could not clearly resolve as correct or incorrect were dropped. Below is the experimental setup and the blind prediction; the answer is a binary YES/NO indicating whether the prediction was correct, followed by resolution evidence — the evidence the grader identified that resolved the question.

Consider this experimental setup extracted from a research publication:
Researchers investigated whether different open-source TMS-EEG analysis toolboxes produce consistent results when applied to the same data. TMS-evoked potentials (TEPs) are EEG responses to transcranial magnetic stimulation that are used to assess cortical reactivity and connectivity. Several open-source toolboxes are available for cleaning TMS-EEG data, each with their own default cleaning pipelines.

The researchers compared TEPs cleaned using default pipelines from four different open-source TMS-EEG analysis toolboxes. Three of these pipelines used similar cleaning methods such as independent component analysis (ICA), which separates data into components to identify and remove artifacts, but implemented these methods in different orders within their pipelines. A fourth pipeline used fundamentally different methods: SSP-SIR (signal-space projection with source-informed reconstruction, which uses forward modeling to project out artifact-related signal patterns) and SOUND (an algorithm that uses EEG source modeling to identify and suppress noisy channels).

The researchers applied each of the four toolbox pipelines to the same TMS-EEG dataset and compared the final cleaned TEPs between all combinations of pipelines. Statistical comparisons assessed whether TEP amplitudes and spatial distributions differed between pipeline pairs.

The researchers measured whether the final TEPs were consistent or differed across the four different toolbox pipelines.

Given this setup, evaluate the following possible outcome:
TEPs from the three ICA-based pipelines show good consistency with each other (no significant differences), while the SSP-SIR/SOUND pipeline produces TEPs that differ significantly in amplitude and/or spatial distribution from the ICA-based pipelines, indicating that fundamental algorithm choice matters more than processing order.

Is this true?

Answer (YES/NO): NO